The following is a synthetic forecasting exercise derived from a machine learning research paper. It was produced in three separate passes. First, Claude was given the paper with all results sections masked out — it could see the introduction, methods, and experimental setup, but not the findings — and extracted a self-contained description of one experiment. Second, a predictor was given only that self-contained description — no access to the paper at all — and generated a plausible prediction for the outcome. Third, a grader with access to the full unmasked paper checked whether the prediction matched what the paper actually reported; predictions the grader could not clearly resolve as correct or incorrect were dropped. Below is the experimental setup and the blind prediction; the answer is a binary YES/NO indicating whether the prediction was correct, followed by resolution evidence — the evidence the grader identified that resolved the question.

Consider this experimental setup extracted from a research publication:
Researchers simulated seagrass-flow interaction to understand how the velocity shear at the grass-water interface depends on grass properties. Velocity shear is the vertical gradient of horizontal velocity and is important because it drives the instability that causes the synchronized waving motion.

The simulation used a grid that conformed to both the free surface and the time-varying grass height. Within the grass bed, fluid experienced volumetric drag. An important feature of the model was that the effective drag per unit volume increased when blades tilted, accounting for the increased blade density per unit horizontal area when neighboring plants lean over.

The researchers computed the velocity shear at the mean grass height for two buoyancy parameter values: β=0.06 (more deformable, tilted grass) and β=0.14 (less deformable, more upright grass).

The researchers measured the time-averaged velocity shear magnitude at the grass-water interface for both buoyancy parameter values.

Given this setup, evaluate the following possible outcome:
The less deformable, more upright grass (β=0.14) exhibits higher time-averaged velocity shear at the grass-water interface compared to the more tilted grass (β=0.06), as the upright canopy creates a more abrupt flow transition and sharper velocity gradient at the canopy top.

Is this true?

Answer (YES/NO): YES